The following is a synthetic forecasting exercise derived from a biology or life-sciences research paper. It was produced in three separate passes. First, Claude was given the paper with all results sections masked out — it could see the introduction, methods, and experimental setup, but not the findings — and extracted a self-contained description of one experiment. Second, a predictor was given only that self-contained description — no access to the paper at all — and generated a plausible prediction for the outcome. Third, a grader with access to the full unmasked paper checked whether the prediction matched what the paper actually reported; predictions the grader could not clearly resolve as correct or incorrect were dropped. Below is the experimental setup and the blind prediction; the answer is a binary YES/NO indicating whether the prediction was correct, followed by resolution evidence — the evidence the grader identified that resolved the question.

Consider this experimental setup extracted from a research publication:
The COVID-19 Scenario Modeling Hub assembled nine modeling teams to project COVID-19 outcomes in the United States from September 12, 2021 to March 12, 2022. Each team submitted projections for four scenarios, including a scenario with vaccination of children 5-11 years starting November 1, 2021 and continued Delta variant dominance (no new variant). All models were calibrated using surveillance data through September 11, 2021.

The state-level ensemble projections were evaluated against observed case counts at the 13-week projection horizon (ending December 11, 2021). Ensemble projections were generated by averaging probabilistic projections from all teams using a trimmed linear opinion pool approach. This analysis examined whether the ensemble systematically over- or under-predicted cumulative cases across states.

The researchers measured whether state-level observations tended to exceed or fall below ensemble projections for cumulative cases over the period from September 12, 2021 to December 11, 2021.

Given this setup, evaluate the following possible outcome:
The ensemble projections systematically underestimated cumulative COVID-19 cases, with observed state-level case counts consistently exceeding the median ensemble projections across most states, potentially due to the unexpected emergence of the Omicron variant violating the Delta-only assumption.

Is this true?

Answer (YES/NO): NO